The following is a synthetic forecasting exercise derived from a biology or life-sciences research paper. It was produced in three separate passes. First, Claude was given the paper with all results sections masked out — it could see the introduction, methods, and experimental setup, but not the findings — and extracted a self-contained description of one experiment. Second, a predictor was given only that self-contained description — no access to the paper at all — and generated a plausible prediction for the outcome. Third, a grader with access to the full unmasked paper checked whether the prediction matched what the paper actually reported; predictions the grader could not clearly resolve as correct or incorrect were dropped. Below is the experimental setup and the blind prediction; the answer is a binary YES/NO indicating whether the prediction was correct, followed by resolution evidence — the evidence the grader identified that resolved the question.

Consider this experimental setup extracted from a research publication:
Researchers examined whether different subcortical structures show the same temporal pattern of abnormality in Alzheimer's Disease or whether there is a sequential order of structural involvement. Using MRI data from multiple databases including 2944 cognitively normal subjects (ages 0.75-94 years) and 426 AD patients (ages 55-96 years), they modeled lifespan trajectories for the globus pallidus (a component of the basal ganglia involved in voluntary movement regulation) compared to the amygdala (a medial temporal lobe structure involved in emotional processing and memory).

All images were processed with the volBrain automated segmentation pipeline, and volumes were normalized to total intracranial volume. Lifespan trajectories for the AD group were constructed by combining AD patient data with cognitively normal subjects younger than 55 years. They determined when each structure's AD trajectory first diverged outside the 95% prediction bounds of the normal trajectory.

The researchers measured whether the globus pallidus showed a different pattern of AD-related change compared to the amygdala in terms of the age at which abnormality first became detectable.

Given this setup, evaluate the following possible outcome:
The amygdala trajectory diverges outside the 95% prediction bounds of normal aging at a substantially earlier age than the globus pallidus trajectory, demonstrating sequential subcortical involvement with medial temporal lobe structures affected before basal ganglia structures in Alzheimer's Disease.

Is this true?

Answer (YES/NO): YES